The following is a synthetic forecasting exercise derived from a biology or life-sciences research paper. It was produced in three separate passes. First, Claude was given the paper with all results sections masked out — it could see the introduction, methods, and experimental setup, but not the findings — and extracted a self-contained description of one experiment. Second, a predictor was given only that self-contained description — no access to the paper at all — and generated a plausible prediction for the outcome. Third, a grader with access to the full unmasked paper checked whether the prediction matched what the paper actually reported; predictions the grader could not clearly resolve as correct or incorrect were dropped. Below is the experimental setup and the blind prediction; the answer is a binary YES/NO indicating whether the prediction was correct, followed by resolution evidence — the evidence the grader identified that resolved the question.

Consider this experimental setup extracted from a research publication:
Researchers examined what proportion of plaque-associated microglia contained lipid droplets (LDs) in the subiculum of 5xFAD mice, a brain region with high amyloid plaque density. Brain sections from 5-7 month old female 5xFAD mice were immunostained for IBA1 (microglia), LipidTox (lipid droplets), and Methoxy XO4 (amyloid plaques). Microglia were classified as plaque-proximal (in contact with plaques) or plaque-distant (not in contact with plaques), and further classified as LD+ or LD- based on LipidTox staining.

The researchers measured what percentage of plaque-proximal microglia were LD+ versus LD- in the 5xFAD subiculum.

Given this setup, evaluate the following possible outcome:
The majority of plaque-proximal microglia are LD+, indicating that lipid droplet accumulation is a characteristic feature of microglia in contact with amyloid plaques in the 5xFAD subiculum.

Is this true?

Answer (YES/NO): YES